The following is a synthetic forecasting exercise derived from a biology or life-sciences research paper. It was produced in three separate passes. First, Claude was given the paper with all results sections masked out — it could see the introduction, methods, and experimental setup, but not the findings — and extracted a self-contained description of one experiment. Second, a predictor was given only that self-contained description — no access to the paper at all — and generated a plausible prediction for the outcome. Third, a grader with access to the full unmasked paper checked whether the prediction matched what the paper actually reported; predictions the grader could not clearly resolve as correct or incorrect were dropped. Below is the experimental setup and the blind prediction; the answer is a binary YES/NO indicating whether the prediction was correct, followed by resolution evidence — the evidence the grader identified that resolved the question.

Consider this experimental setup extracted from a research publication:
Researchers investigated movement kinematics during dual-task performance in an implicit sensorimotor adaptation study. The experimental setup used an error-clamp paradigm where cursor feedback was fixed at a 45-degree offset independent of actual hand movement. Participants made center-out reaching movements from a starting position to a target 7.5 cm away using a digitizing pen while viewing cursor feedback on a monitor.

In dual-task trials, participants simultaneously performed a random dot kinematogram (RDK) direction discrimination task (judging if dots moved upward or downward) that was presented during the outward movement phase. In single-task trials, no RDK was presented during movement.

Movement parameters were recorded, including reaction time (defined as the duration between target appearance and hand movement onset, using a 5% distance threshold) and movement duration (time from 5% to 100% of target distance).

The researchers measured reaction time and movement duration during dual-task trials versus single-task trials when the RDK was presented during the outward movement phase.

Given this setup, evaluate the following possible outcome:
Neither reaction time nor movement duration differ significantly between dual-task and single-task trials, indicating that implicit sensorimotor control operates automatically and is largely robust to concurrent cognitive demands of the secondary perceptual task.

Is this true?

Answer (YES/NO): YES